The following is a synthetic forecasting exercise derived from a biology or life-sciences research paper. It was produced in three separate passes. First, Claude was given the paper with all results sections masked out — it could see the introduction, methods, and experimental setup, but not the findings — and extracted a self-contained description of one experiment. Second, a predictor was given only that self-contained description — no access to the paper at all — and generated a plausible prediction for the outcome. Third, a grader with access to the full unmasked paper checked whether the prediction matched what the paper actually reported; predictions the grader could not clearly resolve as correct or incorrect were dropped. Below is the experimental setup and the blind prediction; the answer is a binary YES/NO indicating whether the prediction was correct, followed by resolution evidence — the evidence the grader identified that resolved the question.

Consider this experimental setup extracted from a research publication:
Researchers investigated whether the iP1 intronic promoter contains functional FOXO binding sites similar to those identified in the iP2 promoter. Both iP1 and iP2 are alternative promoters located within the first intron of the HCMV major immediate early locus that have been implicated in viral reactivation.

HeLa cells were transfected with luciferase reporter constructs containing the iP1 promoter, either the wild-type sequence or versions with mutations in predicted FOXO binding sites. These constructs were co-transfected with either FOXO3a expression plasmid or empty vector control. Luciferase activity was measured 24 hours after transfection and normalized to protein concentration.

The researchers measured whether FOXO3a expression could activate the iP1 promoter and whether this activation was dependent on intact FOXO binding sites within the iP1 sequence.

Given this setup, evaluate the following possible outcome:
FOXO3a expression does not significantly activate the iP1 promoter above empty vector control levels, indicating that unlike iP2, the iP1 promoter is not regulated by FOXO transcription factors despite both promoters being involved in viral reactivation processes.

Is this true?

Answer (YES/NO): NO